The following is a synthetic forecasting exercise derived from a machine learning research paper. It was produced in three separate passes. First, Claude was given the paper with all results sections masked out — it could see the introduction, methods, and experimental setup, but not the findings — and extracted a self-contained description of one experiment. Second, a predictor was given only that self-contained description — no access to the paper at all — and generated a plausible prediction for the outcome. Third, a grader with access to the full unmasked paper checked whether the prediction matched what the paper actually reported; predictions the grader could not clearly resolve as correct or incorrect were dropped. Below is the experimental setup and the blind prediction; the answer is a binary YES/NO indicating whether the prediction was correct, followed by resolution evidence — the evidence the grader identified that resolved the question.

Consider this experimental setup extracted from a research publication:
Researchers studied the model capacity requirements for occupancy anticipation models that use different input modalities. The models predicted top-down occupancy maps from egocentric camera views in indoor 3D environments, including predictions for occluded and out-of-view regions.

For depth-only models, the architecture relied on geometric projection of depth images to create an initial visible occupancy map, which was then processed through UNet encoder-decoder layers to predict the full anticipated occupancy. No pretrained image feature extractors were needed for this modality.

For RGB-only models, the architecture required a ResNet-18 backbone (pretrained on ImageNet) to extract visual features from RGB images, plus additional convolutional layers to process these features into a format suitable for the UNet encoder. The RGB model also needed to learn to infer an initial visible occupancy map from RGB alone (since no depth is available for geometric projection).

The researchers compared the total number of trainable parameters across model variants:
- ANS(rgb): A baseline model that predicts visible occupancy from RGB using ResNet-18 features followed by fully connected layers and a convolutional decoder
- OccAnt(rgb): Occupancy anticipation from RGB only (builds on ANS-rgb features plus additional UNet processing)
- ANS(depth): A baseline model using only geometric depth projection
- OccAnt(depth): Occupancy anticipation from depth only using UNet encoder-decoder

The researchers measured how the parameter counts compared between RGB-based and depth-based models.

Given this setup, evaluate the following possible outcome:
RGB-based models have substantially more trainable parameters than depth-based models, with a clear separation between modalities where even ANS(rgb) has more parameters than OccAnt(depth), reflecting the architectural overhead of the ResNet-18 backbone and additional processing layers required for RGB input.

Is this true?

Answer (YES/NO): YES